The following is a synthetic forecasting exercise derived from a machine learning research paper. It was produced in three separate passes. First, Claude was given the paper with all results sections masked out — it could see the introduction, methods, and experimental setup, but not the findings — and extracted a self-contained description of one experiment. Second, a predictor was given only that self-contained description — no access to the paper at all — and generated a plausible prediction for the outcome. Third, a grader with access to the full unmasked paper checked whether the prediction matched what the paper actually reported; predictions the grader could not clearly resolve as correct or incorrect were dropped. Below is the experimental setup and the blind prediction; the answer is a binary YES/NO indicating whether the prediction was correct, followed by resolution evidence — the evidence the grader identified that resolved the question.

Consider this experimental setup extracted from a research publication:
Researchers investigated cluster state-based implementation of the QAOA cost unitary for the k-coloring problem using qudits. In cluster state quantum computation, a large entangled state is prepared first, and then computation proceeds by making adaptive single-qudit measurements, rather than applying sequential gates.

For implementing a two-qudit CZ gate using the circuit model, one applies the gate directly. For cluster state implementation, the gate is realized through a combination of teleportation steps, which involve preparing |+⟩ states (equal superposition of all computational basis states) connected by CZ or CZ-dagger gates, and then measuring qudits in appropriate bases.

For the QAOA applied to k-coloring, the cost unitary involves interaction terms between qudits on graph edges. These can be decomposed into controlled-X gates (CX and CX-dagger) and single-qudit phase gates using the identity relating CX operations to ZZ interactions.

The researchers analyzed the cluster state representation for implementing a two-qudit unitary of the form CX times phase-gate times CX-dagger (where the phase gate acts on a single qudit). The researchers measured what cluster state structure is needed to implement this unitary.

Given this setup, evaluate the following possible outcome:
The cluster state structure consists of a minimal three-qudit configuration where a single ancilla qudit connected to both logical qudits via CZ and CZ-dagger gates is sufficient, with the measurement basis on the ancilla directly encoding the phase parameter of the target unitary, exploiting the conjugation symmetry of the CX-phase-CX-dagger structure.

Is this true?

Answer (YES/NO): NO